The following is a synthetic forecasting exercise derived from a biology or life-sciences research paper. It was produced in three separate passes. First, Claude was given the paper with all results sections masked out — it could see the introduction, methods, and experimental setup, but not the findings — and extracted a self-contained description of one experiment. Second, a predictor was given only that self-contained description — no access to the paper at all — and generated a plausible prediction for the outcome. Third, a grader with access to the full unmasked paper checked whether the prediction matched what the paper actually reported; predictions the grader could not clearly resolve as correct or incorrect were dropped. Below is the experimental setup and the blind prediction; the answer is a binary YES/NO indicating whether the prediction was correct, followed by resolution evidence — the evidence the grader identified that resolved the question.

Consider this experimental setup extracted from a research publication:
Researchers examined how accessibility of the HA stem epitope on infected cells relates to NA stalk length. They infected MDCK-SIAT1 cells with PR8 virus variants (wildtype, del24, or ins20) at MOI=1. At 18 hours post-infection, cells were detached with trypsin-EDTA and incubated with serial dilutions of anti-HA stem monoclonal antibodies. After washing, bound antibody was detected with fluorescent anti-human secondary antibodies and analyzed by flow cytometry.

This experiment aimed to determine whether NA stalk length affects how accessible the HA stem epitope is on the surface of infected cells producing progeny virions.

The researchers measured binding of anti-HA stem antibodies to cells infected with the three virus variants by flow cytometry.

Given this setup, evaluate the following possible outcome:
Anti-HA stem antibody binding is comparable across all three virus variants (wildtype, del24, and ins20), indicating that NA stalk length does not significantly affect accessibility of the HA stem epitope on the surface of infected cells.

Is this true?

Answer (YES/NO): YES